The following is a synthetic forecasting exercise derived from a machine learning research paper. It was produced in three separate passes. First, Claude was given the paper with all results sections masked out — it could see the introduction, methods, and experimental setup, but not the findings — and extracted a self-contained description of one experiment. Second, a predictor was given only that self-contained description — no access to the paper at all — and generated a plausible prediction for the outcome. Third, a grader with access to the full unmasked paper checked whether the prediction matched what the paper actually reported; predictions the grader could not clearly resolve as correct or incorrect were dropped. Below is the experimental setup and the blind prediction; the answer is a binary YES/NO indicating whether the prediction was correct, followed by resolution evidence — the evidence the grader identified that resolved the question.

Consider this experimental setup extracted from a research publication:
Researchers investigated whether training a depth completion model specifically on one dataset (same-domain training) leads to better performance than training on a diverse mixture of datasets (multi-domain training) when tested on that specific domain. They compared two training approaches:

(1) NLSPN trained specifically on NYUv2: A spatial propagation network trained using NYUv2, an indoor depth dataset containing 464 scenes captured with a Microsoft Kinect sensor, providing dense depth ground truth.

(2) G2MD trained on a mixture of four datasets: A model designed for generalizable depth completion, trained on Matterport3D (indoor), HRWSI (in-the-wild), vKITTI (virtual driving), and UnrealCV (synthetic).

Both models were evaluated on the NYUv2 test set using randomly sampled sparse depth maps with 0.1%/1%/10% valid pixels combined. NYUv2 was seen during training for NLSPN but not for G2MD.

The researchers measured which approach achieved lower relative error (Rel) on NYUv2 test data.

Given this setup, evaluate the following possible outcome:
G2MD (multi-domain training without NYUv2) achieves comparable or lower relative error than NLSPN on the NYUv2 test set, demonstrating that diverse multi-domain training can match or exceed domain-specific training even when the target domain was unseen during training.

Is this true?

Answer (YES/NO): YES